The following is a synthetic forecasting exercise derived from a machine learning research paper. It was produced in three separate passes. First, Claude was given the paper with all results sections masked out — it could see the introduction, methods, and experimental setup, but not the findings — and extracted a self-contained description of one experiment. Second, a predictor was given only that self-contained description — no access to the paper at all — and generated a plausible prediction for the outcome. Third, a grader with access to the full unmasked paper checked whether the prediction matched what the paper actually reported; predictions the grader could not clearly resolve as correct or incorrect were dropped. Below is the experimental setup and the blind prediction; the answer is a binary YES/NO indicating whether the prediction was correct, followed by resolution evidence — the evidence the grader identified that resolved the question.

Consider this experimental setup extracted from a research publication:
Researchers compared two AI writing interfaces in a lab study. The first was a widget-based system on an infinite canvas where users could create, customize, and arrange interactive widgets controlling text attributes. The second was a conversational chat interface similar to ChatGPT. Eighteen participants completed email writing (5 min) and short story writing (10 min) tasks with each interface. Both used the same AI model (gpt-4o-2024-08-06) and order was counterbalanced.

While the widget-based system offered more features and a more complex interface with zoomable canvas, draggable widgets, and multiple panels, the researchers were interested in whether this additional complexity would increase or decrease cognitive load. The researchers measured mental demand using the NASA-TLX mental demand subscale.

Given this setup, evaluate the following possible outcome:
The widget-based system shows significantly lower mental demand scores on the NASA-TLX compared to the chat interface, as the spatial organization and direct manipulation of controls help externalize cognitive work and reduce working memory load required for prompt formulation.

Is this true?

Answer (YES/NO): YES